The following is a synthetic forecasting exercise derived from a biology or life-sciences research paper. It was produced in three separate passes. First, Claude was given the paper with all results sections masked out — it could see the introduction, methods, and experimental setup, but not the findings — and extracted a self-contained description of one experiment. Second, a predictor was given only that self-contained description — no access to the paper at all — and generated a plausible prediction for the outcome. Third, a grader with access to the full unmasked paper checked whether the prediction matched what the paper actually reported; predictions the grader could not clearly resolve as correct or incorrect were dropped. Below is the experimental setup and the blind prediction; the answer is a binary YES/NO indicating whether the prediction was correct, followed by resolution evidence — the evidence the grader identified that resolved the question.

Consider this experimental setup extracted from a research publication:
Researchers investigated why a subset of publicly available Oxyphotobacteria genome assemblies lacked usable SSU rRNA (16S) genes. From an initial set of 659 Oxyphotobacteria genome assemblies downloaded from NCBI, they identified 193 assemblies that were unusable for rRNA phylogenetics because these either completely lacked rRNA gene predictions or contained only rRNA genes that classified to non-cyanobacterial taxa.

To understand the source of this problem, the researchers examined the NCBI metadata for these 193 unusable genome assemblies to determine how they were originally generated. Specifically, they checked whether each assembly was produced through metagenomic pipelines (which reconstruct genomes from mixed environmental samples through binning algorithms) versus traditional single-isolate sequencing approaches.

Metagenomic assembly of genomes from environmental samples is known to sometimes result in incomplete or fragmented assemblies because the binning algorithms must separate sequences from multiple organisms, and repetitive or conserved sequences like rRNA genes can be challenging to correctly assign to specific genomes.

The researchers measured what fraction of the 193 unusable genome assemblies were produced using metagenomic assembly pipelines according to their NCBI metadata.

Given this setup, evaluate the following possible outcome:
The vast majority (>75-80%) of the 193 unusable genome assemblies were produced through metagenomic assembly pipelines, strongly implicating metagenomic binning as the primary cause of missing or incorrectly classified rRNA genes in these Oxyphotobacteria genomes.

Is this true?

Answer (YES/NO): NO